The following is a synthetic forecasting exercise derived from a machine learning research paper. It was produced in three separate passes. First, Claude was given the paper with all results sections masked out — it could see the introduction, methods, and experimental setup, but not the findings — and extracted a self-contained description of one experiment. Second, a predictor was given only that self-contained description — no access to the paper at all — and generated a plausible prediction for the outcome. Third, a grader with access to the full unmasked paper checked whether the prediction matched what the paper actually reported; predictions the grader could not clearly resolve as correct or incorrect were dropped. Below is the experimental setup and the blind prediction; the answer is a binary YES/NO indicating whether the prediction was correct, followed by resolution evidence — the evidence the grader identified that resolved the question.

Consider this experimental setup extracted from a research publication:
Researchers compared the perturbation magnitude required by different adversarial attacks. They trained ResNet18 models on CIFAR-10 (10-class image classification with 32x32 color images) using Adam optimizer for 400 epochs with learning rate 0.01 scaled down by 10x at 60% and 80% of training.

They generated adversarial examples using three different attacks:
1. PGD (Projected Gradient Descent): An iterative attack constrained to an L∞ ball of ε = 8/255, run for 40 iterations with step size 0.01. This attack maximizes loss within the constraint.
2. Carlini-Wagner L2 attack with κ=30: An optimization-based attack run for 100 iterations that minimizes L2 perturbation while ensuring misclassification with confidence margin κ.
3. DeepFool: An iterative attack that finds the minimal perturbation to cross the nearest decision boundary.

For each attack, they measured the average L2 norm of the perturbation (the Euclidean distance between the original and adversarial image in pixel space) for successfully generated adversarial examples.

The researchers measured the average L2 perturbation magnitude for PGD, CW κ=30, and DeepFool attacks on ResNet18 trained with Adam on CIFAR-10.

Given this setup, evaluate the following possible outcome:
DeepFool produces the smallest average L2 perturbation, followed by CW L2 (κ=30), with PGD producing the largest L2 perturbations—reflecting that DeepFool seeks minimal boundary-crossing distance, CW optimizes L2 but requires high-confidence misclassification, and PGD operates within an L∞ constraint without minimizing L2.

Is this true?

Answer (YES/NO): NO